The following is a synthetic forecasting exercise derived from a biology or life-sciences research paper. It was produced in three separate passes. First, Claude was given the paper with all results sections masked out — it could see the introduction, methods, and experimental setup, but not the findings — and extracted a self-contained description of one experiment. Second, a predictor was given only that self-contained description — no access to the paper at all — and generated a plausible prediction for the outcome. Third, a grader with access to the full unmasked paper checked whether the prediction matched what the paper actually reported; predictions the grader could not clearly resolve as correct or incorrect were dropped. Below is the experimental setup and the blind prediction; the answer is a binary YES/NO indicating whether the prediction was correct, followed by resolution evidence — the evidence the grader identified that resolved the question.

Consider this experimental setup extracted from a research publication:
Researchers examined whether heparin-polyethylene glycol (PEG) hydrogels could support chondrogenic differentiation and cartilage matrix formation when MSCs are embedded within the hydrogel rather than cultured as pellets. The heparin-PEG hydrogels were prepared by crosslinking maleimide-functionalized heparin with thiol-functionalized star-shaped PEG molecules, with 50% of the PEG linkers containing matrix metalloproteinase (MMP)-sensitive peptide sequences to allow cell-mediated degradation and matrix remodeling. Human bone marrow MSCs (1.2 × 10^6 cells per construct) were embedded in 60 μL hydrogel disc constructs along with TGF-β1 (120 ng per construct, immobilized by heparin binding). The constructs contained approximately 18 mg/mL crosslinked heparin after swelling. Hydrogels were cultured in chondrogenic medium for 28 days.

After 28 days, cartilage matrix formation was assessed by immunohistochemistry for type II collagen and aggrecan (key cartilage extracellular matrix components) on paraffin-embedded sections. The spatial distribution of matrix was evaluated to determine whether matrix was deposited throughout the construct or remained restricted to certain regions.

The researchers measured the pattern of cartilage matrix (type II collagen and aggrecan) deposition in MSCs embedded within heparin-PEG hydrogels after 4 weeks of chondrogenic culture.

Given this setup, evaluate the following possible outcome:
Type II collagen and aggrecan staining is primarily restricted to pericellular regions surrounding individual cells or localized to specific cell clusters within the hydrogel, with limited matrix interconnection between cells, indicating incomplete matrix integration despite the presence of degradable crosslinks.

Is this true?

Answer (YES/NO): NO